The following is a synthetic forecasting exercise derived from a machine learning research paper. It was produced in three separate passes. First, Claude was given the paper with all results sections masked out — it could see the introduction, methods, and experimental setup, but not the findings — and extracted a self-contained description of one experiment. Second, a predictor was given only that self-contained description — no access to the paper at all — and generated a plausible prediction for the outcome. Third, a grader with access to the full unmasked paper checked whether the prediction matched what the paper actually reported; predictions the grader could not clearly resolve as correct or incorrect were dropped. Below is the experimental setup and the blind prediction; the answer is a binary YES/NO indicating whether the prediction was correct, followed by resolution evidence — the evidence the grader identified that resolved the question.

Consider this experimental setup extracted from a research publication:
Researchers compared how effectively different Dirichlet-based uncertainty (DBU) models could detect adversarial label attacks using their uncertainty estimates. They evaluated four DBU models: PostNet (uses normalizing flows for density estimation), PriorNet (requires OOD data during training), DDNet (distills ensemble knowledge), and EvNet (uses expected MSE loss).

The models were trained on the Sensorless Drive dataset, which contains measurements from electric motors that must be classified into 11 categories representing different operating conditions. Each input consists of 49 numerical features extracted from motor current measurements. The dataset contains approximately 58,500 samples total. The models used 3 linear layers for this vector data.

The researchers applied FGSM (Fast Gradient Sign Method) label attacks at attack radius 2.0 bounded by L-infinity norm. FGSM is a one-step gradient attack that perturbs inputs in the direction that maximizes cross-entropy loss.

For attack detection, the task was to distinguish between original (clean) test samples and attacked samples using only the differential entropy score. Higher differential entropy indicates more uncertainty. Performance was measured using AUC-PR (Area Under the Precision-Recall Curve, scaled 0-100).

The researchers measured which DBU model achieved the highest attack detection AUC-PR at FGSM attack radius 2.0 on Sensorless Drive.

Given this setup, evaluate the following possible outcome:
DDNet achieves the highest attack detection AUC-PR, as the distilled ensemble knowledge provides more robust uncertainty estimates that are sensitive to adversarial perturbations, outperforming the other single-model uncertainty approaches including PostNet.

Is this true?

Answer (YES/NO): NO